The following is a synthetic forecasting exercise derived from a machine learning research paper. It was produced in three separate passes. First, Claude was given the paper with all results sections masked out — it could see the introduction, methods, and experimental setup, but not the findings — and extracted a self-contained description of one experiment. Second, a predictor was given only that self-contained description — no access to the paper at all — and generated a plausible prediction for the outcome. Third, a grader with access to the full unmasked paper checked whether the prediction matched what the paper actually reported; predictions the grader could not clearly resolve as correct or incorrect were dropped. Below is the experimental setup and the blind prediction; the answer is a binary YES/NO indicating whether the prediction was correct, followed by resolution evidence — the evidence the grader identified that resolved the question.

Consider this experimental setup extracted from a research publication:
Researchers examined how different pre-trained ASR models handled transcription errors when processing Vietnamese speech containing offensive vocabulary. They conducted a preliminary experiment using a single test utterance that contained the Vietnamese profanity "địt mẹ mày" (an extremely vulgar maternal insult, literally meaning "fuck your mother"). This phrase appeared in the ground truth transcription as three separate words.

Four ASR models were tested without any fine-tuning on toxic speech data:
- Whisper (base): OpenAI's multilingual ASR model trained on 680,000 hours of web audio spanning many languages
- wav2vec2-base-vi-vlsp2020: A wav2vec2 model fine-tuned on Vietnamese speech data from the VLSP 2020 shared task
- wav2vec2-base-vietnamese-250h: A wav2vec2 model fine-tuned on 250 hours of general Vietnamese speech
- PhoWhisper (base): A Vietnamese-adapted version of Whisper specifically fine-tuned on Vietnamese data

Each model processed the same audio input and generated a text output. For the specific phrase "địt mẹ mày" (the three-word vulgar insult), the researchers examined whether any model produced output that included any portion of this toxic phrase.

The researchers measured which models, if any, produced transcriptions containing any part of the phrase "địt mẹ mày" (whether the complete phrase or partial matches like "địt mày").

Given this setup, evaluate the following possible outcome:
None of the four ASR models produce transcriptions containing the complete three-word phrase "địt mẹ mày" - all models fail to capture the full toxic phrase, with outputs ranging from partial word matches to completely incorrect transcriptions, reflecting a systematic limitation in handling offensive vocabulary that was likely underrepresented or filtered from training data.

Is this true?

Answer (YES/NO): YES